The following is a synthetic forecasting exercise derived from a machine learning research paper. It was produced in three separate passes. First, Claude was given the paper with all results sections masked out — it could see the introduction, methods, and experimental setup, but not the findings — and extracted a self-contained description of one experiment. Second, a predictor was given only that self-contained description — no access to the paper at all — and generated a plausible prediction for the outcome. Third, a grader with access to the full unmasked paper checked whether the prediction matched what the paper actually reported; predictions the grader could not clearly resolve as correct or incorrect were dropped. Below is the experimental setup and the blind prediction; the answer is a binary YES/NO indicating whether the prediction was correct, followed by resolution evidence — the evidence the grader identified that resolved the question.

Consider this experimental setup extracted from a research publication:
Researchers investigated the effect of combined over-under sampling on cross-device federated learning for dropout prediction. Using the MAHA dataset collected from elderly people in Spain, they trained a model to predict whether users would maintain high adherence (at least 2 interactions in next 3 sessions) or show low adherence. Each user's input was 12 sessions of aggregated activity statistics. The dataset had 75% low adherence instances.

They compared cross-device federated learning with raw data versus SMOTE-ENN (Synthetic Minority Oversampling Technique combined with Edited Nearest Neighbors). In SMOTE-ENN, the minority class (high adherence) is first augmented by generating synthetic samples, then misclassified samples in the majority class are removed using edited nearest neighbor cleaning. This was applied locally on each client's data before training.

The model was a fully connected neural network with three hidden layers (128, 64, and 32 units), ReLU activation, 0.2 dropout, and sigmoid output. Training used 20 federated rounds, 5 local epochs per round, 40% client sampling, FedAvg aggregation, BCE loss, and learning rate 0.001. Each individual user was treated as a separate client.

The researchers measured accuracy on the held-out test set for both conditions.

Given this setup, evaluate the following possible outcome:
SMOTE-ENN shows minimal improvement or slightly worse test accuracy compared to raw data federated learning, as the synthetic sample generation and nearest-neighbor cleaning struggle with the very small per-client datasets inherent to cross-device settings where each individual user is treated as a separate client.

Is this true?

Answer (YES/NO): NO